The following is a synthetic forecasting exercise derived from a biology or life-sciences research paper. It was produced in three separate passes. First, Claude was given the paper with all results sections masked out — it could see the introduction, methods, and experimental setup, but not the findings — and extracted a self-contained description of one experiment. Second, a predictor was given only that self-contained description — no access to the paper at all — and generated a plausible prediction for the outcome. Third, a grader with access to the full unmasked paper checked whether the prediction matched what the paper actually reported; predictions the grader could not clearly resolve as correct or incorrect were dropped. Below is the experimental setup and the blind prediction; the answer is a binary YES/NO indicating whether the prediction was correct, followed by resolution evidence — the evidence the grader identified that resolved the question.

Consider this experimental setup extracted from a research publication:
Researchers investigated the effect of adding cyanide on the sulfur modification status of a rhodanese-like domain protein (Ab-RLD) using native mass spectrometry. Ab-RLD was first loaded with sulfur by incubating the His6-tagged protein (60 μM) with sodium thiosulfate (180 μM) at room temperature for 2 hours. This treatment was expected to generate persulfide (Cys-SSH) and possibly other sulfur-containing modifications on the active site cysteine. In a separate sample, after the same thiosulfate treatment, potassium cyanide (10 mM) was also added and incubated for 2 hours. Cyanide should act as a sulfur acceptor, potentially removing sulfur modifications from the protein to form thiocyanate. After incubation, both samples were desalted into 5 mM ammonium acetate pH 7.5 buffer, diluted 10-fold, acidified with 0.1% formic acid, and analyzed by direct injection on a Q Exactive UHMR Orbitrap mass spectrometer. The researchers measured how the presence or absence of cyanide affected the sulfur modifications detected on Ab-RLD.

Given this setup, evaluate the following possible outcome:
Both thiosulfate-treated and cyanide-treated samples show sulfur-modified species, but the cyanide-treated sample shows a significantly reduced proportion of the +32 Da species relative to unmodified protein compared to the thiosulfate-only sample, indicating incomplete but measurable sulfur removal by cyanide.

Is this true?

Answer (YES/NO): NO